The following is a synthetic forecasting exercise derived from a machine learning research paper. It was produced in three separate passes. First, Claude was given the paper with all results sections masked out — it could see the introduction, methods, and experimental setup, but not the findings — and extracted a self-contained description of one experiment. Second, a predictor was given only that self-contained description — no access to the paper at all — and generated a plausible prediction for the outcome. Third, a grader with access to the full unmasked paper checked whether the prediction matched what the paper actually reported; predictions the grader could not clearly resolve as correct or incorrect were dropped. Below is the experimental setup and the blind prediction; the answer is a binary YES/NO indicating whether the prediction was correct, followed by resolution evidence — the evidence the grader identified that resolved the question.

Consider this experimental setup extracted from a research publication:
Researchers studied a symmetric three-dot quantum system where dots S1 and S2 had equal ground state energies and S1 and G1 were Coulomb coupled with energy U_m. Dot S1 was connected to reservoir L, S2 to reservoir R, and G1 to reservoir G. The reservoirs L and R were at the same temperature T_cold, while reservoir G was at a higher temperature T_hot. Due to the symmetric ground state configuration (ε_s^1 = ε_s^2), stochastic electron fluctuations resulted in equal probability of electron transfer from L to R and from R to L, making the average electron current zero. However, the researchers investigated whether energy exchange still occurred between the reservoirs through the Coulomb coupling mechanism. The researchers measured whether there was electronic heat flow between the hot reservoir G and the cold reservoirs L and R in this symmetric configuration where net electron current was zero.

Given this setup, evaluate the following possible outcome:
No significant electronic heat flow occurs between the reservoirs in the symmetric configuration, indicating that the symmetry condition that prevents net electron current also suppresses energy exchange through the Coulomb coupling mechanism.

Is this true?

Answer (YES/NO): NO